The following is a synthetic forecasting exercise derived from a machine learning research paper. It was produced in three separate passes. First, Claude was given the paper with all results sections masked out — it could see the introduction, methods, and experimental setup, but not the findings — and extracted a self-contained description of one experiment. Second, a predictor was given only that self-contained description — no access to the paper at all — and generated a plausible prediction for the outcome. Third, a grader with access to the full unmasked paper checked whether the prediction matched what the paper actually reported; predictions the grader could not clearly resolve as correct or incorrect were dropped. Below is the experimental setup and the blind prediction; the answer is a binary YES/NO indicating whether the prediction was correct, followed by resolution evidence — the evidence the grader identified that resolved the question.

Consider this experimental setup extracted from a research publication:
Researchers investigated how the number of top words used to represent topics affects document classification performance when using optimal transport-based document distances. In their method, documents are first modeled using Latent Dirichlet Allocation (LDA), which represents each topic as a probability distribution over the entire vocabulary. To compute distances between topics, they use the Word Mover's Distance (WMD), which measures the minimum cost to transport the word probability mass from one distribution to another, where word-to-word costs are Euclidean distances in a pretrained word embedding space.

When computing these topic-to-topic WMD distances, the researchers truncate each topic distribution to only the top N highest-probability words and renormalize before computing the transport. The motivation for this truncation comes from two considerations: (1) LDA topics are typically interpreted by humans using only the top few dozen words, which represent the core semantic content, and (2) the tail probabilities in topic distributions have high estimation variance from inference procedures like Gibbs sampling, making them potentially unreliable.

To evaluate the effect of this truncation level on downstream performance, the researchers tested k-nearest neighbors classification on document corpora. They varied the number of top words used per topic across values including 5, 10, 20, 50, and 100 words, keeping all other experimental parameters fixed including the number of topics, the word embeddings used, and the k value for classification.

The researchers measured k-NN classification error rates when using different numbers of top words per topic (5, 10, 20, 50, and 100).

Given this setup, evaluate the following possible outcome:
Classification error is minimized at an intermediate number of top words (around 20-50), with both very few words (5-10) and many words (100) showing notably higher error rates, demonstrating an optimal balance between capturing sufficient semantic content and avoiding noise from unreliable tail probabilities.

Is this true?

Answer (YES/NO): NO